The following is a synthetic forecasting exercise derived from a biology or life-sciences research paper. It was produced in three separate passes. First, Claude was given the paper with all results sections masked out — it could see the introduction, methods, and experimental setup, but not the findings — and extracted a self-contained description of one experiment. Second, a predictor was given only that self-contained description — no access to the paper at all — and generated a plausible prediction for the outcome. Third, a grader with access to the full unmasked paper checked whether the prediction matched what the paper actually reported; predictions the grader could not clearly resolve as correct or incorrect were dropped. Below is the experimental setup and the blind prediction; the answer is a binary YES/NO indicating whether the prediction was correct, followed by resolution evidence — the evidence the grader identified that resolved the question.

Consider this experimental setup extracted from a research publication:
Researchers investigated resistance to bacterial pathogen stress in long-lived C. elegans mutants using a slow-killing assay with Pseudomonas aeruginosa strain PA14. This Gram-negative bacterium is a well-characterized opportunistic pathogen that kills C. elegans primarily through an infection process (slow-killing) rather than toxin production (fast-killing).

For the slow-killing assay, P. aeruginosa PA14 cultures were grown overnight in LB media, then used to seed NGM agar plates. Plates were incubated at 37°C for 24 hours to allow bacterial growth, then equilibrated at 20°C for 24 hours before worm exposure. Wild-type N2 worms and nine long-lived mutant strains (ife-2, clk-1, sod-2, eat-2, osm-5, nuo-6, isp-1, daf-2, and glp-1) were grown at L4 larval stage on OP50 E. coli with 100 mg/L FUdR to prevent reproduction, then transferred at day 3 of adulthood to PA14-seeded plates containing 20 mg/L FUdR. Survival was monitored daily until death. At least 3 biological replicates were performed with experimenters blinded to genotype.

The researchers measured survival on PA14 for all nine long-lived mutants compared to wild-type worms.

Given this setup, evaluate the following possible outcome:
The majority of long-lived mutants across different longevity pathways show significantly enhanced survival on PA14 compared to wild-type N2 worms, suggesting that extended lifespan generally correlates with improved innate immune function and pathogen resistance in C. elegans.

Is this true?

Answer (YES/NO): YES